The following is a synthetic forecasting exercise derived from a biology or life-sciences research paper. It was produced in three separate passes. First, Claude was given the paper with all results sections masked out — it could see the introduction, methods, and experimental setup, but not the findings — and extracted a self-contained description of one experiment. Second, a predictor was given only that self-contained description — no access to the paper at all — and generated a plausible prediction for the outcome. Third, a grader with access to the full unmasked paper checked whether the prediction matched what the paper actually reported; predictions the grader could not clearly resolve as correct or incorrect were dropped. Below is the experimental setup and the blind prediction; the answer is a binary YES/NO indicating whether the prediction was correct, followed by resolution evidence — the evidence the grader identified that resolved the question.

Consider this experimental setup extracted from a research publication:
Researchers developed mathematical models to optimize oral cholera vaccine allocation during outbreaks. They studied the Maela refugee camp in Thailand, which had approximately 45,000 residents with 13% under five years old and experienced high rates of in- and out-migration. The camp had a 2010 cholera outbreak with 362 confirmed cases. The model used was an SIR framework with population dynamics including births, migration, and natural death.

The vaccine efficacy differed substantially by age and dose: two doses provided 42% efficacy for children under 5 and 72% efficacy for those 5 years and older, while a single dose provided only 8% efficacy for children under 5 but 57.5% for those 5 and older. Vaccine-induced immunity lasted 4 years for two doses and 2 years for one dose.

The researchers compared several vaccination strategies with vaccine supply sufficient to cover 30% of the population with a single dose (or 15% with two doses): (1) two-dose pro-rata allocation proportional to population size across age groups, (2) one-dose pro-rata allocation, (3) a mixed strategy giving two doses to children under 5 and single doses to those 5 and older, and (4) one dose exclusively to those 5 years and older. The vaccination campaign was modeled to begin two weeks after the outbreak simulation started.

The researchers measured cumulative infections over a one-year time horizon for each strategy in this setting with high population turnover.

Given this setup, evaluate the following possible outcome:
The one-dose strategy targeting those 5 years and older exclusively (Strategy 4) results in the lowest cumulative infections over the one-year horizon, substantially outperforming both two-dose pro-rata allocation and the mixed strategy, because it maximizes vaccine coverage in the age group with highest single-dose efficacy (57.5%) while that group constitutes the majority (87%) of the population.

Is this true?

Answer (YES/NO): YES